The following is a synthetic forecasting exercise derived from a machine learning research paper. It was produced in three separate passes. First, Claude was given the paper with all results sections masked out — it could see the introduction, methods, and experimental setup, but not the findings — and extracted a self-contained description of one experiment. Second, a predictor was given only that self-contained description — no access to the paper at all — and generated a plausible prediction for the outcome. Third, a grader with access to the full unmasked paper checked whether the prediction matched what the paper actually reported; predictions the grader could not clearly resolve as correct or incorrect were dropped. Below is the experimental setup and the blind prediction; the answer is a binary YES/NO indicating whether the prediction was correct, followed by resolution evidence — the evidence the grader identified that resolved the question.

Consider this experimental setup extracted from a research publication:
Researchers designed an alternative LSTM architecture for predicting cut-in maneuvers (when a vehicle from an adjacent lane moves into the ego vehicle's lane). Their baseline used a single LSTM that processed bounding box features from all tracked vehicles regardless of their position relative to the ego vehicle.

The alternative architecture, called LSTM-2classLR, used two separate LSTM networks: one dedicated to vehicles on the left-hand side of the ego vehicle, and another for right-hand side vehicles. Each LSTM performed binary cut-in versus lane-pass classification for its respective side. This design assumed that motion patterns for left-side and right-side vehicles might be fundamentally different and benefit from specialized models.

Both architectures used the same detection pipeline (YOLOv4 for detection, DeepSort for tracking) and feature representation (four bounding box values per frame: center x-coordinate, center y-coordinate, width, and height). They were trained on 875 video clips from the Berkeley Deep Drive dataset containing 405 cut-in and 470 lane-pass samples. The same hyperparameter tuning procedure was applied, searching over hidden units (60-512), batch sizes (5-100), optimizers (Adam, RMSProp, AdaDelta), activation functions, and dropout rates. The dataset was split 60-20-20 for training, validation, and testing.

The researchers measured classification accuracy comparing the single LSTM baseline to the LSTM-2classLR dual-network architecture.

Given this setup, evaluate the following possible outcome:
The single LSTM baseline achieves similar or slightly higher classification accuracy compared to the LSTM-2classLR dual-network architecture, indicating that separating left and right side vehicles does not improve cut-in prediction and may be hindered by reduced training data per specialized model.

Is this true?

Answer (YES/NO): NO